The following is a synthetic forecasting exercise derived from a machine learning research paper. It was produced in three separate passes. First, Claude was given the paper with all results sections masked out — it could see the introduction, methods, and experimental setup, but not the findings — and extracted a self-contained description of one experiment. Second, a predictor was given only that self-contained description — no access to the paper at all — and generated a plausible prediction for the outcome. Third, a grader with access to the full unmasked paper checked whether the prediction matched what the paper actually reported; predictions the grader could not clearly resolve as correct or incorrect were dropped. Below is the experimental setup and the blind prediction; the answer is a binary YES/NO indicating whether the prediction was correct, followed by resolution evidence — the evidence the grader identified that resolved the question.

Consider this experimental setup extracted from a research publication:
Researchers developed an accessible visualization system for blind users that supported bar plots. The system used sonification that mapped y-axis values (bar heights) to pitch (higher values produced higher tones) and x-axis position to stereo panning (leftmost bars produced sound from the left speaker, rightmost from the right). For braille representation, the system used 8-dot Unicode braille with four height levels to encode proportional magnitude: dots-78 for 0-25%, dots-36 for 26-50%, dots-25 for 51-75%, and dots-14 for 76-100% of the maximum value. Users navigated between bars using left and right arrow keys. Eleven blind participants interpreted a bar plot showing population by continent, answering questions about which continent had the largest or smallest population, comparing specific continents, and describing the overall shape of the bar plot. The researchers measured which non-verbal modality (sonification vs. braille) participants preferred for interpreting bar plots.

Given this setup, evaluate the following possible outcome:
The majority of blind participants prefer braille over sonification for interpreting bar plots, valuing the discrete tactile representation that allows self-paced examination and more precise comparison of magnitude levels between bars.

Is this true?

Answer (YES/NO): NO